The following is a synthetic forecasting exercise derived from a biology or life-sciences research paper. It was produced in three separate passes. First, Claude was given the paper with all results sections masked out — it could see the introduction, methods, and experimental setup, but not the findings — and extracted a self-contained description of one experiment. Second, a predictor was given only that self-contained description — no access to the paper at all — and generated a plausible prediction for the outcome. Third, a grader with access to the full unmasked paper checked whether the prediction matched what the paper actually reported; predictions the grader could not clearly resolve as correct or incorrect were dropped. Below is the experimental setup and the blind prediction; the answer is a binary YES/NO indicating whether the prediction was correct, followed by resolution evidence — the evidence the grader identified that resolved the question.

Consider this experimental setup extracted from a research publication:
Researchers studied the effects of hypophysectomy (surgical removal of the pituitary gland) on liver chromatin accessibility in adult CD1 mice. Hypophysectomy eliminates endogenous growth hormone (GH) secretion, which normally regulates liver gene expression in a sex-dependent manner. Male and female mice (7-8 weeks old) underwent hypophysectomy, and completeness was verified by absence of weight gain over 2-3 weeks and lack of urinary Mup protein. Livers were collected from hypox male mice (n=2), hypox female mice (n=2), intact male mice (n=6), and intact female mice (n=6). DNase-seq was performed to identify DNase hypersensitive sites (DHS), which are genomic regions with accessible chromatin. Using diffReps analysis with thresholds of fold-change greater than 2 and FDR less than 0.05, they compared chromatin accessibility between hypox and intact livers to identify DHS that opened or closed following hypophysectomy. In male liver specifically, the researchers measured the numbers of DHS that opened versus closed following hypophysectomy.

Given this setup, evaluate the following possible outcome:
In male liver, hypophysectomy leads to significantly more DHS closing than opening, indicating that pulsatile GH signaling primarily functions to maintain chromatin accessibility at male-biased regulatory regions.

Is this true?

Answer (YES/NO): YES